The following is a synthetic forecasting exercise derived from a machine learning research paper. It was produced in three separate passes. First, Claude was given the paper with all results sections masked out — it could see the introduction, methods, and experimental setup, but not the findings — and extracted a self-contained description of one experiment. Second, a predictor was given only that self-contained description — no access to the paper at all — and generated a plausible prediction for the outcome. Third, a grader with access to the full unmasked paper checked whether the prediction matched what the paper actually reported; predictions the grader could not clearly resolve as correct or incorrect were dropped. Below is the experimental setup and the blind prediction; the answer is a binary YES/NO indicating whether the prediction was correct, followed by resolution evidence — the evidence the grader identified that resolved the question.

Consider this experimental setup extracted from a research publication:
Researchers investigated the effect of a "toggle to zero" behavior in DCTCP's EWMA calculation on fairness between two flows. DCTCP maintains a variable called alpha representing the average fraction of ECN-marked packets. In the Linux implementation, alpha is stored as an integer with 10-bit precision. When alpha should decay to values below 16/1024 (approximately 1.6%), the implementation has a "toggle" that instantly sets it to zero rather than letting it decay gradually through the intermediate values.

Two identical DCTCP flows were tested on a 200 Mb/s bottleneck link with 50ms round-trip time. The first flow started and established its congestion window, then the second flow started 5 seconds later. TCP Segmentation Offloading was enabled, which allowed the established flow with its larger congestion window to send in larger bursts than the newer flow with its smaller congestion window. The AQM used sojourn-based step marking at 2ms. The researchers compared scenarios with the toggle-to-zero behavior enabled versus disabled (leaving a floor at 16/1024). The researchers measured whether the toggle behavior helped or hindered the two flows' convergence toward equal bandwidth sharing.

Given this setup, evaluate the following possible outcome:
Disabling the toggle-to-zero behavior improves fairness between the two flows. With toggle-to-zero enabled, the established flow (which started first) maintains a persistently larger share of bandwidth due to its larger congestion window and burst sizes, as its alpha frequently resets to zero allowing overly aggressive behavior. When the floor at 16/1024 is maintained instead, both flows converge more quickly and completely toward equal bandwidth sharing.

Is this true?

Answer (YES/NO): NO